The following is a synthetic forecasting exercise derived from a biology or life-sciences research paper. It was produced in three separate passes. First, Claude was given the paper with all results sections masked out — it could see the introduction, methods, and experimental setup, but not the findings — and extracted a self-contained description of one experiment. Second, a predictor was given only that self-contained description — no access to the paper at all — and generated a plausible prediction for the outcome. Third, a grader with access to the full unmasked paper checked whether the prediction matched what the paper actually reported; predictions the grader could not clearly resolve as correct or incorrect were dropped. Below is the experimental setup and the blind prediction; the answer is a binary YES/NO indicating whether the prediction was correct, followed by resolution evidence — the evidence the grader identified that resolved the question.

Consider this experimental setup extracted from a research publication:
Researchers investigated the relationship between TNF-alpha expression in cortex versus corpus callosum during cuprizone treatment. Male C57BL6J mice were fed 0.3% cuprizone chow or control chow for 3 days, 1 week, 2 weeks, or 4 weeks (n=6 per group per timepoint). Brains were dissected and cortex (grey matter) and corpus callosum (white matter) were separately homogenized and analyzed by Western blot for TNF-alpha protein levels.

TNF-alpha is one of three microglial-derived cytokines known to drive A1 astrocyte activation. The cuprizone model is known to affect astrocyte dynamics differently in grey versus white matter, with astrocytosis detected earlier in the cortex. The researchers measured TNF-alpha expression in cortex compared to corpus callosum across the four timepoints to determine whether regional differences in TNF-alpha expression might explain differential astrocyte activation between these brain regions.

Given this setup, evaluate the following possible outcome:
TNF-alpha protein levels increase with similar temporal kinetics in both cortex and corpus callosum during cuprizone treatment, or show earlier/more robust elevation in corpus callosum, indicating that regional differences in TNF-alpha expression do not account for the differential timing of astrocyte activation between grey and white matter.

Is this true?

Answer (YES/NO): YES